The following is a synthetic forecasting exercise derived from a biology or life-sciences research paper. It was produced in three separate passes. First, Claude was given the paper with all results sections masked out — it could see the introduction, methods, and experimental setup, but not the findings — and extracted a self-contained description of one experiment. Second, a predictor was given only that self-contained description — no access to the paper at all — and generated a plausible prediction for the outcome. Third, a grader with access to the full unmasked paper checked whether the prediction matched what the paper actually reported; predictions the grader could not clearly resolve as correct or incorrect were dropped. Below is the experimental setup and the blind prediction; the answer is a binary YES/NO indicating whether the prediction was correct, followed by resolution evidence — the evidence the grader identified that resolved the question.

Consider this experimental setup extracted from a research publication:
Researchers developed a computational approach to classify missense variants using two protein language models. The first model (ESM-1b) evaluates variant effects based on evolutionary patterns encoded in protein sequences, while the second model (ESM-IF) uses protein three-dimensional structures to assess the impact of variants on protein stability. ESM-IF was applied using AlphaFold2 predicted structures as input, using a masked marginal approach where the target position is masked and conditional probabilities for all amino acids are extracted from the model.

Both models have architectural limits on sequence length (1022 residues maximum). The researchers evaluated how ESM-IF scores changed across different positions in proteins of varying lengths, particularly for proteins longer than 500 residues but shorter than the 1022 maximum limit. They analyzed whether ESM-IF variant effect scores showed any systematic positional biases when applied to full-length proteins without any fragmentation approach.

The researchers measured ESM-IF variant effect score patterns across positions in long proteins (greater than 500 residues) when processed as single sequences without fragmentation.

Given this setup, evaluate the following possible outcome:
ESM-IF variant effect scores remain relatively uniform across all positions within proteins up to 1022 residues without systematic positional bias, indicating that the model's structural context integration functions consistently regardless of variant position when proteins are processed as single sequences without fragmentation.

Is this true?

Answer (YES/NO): NO